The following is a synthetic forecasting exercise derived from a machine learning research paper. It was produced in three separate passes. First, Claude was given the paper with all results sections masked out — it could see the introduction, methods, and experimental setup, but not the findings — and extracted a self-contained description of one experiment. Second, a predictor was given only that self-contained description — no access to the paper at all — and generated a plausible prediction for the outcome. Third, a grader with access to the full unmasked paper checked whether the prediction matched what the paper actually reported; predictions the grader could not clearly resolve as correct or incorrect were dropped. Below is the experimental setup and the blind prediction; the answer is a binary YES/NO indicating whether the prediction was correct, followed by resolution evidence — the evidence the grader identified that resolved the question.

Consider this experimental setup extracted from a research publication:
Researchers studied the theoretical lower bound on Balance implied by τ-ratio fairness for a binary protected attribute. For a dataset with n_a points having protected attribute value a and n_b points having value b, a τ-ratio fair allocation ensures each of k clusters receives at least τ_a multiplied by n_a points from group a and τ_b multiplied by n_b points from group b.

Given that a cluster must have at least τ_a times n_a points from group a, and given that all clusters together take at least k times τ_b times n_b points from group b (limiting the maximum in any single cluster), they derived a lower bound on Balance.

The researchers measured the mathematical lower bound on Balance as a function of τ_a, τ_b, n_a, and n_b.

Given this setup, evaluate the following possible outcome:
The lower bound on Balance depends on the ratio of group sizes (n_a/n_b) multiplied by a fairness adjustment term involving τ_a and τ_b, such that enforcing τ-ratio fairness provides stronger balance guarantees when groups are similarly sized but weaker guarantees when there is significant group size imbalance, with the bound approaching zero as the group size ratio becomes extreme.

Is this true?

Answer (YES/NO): NO